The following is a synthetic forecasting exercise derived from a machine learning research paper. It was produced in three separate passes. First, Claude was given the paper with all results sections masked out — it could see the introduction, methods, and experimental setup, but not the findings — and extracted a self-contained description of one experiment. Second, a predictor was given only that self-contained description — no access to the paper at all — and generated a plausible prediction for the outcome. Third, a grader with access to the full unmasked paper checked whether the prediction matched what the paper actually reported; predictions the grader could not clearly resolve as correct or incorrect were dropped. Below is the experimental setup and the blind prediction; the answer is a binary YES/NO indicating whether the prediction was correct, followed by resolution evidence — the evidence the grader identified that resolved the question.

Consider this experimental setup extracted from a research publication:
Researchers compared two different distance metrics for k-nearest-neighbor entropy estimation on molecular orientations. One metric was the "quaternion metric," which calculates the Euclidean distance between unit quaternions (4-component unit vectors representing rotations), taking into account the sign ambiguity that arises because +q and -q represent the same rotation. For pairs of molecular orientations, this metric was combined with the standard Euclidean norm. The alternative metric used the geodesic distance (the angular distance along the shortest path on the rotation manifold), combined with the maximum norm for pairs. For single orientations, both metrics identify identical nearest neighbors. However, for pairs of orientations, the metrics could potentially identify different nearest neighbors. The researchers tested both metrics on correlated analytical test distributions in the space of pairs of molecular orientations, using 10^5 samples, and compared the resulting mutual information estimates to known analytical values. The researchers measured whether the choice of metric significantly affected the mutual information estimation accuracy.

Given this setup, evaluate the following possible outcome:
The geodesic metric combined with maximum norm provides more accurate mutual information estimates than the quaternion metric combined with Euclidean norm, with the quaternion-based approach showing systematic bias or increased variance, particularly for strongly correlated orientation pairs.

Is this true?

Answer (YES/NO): NO